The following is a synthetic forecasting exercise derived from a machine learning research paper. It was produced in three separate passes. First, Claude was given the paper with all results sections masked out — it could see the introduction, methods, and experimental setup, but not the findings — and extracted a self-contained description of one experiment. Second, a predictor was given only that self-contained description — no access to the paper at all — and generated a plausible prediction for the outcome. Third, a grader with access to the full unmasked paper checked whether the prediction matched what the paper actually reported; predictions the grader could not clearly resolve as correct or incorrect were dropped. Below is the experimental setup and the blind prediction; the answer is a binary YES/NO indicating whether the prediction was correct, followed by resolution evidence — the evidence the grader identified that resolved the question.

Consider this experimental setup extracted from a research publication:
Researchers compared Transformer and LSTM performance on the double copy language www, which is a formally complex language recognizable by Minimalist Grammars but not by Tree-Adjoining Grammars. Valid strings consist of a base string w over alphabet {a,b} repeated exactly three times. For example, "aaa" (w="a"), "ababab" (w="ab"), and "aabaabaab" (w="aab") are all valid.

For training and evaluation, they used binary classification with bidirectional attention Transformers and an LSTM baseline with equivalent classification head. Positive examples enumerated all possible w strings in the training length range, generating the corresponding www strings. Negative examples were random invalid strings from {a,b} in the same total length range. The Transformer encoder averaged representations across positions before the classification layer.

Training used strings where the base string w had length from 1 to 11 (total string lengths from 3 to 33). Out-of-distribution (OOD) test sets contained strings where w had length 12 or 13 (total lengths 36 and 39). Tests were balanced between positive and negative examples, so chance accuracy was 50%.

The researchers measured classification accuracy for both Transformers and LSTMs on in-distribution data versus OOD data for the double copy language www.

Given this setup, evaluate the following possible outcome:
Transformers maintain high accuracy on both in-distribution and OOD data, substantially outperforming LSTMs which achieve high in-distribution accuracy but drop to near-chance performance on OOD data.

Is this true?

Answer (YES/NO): NO